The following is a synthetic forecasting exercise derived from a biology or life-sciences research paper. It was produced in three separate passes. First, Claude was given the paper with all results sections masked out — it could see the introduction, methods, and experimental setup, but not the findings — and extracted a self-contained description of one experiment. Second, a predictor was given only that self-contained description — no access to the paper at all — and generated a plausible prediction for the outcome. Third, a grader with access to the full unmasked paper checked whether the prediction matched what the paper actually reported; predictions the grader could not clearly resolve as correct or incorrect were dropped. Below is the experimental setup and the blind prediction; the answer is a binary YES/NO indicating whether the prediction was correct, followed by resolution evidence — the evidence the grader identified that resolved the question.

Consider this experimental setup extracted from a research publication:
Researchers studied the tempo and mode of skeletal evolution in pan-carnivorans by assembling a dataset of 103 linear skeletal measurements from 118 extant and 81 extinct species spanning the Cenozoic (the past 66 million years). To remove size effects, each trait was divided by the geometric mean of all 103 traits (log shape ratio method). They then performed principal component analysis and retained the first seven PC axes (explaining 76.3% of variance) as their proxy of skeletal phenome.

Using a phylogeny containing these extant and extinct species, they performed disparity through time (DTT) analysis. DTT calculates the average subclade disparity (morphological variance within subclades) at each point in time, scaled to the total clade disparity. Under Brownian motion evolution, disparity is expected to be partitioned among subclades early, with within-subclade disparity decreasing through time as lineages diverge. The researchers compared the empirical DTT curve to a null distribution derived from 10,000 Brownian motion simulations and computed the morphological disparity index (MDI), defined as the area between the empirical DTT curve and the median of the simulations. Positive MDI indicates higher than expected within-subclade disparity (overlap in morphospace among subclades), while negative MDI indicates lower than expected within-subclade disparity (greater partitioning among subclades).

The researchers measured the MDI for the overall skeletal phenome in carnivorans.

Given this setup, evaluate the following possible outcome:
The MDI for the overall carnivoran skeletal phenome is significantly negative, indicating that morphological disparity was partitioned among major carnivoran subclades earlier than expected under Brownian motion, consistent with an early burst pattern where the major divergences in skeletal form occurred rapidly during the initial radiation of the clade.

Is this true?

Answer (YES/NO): NO